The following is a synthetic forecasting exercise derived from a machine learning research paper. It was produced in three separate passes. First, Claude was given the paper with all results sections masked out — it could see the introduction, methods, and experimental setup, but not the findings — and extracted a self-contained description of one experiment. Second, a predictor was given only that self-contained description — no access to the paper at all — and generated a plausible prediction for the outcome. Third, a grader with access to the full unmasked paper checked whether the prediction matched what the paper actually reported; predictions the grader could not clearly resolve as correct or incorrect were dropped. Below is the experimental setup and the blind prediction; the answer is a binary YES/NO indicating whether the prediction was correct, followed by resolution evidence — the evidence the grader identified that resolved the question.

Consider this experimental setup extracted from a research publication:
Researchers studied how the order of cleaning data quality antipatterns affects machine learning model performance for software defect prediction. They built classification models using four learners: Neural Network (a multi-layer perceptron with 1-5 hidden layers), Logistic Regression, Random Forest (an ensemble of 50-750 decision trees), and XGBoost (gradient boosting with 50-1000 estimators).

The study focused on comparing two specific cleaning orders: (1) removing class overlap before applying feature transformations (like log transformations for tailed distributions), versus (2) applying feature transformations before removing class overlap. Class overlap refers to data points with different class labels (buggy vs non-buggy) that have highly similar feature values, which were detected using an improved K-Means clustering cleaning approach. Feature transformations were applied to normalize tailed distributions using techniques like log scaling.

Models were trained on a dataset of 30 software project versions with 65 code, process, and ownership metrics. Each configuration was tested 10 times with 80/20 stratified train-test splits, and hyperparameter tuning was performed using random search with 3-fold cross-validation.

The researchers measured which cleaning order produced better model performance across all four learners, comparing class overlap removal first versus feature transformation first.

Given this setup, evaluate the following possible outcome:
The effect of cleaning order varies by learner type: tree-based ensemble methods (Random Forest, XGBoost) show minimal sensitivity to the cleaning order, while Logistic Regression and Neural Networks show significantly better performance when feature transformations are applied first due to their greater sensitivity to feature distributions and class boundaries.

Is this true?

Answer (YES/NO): NO